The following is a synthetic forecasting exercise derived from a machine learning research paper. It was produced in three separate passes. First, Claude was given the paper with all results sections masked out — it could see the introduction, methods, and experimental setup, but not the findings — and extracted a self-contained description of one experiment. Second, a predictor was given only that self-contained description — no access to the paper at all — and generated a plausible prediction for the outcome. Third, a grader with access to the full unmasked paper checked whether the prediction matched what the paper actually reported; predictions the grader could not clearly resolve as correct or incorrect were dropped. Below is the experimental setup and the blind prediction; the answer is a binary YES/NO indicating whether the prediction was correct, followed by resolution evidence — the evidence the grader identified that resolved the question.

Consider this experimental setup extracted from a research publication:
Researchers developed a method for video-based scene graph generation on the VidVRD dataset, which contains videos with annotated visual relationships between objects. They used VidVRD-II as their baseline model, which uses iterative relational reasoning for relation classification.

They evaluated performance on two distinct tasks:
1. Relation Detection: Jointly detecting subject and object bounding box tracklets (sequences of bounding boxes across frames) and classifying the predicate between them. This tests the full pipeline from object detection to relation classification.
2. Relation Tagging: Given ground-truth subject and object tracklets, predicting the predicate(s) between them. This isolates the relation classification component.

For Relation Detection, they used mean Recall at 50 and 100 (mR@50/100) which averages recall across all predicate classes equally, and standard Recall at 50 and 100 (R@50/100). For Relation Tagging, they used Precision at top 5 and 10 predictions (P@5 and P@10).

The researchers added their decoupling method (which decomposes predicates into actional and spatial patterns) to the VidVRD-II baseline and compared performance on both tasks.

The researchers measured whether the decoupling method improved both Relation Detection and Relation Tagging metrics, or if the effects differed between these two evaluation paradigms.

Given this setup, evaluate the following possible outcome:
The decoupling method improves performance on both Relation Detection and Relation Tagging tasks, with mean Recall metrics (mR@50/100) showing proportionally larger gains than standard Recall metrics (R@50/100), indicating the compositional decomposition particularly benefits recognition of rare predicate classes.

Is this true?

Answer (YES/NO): NO